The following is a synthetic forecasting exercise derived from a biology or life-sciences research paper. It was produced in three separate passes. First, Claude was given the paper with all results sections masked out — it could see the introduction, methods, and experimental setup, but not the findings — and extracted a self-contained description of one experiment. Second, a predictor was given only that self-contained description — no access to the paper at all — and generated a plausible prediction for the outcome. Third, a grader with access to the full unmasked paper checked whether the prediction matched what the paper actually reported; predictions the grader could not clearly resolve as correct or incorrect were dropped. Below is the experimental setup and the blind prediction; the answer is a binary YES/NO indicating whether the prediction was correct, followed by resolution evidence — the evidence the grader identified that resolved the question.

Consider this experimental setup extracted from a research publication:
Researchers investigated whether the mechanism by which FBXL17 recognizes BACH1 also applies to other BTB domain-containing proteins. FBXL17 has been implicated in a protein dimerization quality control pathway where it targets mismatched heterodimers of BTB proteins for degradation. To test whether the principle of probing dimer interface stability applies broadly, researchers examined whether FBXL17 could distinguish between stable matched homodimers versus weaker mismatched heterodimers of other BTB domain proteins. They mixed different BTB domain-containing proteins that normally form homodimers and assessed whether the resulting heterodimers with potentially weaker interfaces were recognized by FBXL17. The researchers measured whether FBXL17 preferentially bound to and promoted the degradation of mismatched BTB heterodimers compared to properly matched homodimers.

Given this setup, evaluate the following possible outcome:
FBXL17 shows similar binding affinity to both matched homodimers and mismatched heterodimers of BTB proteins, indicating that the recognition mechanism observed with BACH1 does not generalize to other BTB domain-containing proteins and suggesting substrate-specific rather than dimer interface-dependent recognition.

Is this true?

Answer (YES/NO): NO